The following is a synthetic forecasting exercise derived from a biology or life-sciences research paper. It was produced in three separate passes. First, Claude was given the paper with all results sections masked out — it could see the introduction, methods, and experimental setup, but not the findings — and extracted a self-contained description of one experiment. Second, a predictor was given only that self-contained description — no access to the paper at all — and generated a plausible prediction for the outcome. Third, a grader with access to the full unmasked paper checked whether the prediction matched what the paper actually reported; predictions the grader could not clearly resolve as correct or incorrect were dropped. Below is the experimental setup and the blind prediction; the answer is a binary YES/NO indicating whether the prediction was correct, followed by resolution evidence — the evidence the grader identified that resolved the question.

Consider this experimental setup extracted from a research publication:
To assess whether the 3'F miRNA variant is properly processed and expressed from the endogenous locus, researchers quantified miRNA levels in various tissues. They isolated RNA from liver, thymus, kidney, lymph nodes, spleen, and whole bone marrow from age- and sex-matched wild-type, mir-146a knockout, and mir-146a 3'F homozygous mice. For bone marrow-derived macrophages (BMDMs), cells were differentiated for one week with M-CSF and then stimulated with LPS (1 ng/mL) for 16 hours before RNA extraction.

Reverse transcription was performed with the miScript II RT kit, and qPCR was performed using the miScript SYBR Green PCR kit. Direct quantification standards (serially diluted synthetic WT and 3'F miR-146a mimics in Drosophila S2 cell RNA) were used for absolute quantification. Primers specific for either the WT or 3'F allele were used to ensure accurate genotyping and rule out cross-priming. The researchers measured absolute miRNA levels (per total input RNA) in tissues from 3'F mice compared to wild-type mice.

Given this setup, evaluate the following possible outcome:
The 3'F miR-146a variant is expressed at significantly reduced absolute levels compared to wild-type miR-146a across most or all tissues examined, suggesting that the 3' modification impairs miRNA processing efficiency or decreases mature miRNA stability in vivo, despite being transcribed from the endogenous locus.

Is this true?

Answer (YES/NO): NO